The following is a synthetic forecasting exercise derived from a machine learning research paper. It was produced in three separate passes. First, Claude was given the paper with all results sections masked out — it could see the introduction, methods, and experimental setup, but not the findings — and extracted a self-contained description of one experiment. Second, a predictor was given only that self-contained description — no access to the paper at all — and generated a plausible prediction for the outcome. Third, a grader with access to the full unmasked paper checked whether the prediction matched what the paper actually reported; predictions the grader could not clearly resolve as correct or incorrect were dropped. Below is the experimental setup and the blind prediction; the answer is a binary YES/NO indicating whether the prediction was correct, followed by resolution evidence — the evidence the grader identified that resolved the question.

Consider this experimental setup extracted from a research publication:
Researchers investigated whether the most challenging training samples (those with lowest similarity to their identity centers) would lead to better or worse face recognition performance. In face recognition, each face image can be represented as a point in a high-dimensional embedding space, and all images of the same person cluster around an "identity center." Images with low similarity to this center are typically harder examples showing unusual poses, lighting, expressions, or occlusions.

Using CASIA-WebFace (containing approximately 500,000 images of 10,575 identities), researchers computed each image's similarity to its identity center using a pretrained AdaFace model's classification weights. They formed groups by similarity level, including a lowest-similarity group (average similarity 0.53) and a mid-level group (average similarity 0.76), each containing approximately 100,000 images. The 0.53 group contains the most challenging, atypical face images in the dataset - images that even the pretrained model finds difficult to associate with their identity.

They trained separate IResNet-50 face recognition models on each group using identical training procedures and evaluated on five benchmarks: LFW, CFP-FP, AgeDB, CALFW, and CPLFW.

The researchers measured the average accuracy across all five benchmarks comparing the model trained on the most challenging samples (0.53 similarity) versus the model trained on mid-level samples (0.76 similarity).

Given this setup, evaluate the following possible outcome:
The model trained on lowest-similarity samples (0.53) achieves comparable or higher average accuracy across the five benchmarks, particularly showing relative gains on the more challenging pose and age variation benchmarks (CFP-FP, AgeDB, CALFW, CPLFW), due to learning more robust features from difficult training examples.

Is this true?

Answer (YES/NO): NO